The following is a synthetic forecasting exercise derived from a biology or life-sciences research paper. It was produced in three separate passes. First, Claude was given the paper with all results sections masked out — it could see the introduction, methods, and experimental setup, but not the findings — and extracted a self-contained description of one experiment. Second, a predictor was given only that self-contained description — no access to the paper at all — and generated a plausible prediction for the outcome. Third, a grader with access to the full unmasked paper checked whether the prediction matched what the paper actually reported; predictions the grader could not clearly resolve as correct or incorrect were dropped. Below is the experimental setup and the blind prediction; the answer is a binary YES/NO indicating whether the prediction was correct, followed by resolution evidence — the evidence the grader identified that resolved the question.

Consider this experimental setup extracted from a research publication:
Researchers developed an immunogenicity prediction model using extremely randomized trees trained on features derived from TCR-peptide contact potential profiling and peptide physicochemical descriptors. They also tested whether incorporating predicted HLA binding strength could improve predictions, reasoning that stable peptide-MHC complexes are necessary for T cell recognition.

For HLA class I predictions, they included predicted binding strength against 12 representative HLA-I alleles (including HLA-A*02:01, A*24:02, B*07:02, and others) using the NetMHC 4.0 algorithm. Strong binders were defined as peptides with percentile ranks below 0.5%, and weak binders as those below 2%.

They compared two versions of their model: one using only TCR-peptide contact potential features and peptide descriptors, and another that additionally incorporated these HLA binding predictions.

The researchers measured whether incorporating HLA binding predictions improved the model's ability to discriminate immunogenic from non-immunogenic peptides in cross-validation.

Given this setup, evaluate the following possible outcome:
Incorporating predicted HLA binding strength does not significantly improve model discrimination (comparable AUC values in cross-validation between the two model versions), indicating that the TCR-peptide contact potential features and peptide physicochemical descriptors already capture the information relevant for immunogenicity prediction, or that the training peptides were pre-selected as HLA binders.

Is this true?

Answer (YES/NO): YES